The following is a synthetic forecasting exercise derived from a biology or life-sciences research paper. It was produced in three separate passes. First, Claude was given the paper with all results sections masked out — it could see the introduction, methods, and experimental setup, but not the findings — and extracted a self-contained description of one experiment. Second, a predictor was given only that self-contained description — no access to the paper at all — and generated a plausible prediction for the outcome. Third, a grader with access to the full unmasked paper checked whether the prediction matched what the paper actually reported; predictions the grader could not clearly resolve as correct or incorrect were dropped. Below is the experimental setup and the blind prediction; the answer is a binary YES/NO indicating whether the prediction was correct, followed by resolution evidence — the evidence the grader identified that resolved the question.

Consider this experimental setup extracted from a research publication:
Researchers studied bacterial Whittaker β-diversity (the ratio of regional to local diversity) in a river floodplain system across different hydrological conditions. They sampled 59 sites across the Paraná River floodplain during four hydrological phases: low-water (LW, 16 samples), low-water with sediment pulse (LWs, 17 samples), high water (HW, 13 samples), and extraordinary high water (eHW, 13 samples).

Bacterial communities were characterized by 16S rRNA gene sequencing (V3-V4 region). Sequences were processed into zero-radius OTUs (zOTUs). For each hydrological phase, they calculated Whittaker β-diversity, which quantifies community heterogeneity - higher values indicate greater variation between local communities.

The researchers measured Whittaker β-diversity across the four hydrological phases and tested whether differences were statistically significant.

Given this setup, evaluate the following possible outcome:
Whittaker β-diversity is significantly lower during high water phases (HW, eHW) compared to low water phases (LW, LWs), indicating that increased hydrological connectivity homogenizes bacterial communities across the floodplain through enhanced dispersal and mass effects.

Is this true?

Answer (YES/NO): YES